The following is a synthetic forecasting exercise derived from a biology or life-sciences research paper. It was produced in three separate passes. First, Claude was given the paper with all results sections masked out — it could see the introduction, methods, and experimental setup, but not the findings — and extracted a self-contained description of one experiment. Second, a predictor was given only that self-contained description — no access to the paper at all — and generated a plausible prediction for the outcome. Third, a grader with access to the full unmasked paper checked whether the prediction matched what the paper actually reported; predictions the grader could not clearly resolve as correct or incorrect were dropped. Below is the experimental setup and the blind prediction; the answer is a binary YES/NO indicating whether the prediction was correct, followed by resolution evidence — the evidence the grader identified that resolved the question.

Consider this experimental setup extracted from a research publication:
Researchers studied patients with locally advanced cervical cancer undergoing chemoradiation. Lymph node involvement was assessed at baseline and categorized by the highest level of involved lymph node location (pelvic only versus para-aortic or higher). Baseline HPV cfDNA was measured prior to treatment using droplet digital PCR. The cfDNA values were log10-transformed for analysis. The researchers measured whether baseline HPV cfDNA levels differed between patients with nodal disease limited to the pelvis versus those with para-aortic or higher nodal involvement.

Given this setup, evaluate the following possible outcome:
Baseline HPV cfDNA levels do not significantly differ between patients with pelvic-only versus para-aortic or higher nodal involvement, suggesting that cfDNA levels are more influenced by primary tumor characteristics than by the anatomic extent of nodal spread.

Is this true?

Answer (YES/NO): NO